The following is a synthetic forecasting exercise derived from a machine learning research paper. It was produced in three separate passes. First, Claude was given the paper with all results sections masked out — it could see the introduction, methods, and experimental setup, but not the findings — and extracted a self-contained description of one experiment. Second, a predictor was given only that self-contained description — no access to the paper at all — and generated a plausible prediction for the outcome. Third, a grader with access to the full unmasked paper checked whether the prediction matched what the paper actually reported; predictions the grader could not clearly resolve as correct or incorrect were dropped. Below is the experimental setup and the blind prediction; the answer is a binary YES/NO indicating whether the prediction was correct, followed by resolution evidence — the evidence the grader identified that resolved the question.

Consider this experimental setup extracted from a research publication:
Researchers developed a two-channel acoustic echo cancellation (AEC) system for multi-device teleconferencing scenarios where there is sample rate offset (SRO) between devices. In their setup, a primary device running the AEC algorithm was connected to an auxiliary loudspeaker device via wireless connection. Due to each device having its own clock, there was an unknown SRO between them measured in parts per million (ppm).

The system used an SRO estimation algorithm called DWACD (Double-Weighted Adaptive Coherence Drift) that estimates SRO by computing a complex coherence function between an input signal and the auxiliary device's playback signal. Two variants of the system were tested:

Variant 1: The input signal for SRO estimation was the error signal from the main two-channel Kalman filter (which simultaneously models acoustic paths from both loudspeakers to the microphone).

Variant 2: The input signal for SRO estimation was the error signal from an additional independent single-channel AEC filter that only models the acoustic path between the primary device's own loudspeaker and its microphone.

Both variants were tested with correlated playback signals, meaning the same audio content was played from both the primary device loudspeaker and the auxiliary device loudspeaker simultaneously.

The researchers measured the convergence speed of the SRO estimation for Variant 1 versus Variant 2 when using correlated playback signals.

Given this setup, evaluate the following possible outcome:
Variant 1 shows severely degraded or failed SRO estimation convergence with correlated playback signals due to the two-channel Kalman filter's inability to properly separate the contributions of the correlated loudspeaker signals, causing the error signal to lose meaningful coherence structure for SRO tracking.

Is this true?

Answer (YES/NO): NO